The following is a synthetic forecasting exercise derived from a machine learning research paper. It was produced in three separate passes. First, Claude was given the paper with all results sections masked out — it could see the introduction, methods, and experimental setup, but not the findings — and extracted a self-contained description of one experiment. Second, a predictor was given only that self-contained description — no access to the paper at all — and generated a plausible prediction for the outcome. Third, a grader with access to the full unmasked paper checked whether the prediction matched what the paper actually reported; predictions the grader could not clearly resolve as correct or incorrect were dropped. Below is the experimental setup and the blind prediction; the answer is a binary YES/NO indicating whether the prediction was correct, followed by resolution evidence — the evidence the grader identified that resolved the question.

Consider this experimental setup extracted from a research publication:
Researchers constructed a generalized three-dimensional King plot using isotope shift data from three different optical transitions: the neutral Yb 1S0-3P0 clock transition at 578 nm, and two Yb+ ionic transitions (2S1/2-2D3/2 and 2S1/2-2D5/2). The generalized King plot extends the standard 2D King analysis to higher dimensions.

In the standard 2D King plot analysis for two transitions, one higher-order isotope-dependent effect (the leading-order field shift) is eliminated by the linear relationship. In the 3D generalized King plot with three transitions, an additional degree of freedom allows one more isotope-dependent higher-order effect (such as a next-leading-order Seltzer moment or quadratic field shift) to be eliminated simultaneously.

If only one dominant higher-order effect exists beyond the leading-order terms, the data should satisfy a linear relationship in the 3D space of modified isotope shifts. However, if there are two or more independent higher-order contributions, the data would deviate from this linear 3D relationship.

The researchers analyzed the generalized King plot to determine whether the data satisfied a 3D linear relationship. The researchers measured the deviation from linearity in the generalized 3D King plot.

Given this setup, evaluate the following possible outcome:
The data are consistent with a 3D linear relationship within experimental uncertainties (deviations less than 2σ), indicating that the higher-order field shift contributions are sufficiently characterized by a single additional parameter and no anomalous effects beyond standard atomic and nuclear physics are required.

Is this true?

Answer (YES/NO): NO